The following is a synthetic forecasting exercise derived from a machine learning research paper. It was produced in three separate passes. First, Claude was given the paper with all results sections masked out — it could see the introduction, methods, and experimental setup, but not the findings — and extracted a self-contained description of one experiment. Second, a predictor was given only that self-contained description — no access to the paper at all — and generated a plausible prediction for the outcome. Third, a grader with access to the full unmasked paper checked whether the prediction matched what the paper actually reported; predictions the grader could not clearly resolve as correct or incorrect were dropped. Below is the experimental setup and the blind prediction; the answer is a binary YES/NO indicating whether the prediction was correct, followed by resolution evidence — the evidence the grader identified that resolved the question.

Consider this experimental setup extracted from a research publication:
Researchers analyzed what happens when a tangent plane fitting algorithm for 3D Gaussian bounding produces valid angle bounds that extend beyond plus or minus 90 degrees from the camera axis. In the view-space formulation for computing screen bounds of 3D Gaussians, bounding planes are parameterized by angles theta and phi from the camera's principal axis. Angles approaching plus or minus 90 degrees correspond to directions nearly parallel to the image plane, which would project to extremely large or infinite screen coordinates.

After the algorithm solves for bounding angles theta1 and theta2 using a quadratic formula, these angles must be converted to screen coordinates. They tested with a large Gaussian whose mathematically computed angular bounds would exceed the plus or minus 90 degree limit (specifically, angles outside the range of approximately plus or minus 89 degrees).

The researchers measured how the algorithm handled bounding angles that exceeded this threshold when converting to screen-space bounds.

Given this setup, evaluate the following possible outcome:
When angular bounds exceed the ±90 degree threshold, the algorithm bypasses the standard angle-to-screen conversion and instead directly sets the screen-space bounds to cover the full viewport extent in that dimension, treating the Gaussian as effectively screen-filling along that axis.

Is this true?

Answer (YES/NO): NO